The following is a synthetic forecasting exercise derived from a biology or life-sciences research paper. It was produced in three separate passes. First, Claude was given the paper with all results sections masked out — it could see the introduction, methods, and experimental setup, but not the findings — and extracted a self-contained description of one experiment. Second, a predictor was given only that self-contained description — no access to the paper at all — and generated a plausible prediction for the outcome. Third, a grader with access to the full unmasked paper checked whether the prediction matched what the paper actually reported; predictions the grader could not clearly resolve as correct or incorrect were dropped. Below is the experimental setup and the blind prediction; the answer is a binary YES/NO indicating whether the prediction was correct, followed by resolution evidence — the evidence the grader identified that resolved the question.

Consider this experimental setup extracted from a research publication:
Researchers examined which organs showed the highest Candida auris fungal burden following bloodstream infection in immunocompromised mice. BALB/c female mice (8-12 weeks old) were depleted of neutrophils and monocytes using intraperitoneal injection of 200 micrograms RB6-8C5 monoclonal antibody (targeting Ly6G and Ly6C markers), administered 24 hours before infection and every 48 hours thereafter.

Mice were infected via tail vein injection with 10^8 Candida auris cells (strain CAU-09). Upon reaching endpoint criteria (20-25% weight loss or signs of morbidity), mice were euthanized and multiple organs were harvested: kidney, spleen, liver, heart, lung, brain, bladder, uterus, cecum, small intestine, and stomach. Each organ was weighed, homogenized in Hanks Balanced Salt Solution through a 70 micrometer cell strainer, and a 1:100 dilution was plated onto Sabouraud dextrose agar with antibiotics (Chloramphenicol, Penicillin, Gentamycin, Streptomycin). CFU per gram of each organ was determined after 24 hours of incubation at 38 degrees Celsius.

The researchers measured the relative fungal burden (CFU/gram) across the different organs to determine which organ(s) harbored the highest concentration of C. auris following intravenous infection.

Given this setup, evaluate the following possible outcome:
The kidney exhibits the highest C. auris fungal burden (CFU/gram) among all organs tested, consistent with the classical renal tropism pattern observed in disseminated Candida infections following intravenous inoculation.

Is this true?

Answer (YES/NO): NO